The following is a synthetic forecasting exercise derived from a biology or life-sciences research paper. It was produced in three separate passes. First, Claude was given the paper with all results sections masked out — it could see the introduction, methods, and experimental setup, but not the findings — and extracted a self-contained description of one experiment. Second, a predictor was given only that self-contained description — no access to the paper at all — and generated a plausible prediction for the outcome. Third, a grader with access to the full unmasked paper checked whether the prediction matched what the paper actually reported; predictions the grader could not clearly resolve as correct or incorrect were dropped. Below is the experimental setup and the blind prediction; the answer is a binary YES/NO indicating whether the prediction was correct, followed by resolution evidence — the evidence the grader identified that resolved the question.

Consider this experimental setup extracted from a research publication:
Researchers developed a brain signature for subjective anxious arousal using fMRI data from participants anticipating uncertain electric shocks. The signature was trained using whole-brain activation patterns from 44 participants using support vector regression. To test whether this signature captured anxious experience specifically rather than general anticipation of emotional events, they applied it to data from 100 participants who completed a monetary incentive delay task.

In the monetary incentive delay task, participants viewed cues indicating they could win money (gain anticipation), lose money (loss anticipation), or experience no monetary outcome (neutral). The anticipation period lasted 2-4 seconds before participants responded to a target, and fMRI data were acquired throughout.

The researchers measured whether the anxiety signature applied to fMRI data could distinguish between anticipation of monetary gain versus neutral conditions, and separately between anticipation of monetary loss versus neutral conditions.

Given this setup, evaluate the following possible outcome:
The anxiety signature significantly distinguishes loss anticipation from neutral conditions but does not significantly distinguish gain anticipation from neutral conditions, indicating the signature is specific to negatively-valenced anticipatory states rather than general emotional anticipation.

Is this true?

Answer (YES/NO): YES